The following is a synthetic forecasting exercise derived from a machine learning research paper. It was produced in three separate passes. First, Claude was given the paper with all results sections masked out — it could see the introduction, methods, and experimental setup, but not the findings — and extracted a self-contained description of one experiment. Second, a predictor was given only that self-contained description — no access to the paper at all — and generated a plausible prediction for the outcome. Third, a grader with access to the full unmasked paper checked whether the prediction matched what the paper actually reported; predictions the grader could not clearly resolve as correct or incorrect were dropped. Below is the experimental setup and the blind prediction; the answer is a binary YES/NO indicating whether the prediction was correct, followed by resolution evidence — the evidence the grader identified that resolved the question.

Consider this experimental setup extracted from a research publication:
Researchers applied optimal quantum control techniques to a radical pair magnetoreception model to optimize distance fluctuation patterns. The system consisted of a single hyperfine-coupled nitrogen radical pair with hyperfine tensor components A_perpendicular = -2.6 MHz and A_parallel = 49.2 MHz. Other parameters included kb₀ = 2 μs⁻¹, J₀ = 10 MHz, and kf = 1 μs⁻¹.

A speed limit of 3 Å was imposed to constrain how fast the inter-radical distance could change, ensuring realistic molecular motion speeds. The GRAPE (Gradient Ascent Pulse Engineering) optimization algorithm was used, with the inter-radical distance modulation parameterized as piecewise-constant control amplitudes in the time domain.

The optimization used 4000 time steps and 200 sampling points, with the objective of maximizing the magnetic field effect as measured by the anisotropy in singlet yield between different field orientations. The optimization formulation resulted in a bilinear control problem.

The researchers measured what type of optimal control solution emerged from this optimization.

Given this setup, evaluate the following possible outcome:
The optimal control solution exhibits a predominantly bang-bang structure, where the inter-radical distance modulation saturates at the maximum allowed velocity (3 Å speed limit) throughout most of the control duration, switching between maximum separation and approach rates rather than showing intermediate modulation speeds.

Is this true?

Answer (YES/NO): YES